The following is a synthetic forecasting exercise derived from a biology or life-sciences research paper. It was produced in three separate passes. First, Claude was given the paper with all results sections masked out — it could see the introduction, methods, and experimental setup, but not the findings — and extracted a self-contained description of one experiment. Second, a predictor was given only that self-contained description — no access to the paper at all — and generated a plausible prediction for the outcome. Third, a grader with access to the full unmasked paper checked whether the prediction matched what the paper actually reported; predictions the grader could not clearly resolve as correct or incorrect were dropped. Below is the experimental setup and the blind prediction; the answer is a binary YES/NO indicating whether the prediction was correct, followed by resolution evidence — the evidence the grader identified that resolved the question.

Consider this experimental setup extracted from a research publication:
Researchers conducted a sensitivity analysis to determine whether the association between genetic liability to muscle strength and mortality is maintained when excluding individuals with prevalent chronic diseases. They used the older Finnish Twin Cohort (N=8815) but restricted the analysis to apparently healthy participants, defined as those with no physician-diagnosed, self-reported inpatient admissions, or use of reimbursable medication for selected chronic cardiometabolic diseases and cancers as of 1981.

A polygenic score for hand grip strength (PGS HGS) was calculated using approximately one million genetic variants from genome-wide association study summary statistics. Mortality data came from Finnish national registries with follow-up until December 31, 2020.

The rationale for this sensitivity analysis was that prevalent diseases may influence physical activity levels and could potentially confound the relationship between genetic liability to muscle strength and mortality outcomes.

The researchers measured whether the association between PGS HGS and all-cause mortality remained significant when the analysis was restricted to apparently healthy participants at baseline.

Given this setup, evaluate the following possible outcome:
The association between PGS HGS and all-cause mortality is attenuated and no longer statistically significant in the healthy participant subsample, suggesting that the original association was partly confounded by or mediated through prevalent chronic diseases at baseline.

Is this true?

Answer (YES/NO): NO